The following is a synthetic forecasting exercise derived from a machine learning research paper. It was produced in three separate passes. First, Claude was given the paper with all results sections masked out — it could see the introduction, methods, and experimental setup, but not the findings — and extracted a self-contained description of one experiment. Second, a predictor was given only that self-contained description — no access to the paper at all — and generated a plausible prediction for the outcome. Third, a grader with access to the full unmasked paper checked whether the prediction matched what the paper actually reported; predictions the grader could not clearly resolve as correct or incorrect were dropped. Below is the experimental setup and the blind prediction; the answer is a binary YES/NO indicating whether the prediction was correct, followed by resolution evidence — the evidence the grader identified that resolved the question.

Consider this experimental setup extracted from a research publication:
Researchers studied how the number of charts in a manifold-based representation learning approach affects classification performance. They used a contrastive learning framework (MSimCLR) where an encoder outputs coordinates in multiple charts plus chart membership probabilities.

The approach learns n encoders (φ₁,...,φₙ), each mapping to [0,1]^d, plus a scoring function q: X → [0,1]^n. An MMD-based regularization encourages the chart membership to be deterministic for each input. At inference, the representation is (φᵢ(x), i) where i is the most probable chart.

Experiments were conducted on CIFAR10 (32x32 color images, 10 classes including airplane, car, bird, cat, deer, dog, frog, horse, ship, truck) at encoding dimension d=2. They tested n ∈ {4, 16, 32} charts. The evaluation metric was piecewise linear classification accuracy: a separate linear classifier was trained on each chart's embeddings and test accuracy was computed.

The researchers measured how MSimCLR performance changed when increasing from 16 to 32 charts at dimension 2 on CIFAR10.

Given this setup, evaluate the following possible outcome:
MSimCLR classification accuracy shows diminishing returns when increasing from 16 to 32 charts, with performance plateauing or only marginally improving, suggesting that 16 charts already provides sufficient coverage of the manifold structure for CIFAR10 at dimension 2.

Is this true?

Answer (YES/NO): NO